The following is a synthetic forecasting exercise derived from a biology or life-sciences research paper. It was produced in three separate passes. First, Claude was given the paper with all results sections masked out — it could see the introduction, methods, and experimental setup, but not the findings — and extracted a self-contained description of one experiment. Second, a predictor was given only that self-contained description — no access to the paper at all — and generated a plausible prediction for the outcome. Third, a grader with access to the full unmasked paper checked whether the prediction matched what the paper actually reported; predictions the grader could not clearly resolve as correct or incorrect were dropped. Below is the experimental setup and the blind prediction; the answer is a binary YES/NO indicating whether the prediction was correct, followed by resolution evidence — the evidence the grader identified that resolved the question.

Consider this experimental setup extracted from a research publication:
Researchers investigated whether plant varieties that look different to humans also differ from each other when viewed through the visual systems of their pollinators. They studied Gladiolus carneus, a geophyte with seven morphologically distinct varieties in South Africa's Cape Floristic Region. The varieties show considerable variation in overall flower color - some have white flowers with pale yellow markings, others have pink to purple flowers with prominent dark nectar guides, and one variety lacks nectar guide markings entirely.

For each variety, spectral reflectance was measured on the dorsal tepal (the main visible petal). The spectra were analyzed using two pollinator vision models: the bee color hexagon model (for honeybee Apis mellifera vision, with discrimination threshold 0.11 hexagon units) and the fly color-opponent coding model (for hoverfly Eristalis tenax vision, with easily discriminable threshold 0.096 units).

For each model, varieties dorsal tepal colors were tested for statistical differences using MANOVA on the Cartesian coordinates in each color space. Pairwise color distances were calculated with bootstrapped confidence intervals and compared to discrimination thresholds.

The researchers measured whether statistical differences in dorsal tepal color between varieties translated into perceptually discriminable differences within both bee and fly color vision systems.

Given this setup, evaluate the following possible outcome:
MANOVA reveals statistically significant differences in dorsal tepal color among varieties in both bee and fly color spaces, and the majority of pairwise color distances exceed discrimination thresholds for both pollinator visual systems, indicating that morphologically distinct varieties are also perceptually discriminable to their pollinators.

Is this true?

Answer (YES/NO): NO